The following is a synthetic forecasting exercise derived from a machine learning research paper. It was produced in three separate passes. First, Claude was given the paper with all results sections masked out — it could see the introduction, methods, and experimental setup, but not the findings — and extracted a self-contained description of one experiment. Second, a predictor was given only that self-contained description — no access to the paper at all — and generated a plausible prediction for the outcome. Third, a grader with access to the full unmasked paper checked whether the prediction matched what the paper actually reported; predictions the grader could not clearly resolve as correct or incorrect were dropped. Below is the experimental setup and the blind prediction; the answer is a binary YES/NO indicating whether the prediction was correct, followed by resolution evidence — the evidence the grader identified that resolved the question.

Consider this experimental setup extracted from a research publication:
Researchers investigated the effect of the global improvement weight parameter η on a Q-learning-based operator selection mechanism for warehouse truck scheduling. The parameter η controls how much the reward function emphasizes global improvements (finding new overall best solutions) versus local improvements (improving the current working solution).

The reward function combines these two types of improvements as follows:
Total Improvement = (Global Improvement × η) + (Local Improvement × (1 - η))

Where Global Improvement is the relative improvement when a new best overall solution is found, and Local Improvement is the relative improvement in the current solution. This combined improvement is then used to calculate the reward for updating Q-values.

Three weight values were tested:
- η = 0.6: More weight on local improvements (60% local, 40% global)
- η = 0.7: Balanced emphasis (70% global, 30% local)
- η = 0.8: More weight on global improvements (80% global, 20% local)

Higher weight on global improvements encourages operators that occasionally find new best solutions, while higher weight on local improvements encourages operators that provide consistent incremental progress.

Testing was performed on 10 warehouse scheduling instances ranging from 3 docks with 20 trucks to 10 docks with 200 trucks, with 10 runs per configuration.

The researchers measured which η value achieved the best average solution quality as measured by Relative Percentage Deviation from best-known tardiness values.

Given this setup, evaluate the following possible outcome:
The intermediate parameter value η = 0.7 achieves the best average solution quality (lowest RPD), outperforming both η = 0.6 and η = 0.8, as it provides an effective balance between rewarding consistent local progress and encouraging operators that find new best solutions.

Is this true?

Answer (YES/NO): NO